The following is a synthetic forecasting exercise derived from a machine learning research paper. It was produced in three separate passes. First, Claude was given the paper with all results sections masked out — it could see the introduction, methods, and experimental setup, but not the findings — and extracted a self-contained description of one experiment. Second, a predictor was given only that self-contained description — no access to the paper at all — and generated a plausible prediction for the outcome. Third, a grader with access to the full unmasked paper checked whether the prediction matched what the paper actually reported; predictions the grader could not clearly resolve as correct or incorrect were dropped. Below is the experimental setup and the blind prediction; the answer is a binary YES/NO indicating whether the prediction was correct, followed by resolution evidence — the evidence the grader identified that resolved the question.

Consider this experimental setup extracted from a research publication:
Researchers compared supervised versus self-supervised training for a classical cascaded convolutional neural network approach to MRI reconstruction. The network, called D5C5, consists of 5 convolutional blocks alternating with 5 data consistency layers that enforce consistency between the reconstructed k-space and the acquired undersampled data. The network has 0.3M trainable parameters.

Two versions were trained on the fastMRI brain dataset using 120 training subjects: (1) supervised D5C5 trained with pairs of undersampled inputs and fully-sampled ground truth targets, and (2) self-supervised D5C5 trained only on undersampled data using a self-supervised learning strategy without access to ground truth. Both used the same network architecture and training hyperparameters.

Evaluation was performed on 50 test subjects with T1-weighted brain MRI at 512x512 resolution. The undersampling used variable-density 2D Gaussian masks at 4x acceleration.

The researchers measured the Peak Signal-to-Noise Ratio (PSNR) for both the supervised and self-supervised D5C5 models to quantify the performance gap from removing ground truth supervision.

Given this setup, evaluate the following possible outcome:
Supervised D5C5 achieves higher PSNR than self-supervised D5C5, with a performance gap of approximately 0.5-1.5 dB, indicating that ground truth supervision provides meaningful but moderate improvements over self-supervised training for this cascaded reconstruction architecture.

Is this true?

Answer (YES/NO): YES